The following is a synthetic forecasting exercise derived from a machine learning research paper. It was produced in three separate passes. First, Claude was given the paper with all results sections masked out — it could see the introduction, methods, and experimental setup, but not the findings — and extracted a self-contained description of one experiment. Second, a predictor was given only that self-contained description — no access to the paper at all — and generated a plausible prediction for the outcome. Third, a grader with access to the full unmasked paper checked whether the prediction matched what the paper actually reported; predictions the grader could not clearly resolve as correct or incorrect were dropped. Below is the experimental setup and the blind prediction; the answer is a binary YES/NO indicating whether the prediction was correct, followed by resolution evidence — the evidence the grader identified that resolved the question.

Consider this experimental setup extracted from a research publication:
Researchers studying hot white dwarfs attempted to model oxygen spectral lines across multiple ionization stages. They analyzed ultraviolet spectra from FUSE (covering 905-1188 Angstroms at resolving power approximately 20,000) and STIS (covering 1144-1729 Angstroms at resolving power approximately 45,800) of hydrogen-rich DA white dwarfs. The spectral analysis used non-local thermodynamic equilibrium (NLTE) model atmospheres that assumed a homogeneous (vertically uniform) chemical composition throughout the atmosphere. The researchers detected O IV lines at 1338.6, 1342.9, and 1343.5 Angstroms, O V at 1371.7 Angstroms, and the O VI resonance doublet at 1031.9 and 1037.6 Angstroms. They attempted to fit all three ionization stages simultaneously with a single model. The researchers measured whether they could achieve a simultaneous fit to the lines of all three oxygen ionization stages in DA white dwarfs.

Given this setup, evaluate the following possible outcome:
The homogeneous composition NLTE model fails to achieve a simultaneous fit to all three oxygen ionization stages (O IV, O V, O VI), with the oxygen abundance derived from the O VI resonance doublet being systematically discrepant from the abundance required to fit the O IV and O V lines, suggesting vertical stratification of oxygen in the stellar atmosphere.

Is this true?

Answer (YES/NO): YES